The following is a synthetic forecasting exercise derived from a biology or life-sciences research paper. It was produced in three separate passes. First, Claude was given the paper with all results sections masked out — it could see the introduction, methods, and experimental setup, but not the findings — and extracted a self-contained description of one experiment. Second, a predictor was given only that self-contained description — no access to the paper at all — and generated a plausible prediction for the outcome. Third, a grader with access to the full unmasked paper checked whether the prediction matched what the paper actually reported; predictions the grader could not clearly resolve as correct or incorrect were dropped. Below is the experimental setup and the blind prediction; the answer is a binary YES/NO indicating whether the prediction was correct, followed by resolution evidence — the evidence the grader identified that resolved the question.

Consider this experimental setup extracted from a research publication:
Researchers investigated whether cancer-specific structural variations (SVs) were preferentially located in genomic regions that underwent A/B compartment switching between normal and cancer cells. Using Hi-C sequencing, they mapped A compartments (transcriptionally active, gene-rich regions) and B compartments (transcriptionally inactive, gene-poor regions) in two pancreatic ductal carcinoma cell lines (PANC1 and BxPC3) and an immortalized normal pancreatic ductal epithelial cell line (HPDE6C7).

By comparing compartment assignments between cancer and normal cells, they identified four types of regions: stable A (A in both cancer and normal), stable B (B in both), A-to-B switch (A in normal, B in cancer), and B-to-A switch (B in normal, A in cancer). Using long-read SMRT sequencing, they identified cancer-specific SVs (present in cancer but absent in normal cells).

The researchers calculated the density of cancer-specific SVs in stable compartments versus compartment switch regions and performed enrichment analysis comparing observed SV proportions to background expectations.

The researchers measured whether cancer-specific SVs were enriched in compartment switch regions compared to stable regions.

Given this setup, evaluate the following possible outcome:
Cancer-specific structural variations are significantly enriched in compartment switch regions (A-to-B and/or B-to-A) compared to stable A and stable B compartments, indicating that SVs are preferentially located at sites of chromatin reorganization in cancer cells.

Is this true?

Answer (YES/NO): NO